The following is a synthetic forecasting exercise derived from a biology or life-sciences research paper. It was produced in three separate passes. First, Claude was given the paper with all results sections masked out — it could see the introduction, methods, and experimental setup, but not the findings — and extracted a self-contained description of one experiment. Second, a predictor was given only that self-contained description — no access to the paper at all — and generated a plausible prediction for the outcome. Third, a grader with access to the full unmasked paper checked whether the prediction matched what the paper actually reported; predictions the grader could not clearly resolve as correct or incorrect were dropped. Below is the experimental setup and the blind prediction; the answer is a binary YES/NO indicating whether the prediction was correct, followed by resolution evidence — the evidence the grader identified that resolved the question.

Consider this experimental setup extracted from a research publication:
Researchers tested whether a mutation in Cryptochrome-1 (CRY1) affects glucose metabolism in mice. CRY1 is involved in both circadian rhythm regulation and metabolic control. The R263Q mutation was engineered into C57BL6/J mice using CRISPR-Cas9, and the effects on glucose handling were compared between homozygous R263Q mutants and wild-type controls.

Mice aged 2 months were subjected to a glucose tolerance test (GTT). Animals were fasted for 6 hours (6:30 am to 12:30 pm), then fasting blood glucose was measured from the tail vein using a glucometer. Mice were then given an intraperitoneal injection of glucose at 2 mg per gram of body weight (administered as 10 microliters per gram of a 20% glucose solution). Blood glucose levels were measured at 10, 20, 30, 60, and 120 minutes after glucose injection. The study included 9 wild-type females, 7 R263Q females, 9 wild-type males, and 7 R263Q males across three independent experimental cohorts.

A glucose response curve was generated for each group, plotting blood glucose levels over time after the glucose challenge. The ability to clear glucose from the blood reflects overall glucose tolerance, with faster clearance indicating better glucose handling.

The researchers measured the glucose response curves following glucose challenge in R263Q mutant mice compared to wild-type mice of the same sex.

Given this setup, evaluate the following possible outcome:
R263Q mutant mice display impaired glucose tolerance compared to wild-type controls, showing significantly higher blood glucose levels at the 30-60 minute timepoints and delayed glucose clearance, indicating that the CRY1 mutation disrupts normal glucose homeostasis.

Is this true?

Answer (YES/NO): NO